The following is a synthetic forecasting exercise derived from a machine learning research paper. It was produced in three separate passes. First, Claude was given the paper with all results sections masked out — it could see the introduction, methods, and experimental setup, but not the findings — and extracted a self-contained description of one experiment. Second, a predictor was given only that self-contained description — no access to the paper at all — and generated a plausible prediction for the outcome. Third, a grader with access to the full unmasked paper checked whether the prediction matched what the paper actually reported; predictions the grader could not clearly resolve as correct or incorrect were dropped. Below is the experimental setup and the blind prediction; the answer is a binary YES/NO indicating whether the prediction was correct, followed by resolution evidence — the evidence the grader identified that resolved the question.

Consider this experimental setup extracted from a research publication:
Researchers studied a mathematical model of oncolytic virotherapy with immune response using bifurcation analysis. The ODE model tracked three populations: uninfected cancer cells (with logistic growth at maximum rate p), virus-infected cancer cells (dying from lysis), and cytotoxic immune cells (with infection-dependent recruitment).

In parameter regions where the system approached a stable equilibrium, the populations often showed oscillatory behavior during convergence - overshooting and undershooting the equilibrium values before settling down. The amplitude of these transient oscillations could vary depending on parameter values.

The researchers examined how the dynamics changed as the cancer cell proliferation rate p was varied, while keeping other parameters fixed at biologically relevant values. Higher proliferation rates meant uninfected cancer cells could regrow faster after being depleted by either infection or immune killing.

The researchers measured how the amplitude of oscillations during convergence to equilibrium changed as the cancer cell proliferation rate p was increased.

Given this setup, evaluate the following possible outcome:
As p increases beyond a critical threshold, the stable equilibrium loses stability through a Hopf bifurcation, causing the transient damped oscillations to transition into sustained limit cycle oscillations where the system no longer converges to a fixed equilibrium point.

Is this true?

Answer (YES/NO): NO